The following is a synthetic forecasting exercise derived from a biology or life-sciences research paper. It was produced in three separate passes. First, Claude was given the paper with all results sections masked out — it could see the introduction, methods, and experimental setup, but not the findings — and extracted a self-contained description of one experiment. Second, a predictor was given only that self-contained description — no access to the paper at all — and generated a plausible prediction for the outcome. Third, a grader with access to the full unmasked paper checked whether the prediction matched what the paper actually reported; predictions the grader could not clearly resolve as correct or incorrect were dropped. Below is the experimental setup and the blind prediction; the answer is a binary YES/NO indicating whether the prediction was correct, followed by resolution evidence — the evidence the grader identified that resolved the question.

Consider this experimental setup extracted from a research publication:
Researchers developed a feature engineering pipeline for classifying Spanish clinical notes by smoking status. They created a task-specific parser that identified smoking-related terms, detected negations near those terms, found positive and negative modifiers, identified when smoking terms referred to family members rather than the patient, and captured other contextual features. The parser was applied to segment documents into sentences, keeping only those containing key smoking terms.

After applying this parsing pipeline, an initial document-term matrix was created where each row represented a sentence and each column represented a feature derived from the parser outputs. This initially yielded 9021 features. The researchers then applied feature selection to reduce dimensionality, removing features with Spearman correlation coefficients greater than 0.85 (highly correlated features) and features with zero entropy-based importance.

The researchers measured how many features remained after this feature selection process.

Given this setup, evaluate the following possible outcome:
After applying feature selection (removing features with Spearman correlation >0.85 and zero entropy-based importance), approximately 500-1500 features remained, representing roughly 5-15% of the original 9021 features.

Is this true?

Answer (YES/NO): YES